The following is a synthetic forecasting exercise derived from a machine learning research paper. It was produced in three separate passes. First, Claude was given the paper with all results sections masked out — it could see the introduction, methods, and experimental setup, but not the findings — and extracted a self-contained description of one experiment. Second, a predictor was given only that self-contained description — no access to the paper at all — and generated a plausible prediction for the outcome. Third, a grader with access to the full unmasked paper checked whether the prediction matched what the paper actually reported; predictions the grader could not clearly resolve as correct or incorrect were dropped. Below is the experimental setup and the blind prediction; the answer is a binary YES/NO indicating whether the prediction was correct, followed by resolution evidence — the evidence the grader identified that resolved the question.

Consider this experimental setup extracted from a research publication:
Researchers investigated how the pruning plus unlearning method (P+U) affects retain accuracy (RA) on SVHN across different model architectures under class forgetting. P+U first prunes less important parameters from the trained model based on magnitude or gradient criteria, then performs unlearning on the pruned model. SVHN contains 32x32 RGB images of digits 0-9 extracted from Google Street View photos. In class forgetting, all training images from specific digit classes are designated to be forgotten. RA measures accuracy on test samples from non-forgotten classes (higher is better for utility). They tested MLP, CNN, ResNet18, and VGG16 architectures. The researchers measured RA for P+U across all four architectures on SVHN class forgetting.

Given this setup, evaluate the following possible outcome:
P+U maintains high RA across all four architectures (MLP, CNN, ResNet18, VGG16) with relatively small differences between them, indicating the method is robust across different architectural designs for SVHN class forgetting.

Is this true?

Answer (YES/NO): NO